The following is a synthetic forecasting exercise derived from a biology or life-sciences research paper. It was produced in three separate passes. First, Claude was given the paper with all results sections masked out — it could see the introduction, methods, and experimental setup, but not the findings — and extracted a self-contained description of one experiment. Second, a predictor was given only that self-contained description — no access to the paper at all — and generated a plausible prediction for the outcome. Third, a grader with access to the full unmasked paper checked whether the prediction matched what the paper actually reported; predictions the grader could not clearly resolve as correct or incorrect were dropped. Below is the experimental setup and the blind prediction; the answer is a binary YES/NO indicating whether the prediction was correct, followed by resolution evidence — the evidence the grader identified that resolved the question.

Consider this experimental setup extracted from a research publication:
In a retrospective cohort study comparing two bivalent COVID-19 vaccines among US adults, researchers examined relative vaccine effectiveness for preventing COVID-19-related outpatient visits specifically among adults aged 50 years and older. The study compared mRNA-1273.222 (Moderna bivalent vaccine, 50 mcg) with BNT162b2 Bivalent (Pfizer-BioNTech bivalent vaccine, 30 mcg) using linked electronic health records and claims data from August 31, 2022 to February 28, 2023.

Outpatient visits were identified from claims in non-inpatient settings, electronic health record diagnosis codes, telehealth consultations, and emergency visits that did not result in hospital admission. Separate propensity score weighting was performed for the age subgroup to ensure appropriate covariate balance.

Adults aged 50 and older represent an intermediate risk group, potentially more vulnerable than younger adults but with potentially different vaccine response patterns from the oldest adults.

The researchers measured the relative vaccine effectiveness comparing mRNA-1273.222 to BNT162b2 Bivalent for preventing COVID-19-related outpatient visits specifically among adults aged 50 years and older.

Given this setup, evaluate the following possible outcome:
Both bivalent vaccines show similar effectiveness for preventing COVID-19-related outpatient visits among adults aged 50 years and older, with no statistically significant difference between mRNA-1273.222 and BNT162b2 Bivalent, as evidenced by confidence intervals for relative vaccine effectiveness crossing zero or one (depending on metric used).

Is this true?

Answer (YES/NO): NO